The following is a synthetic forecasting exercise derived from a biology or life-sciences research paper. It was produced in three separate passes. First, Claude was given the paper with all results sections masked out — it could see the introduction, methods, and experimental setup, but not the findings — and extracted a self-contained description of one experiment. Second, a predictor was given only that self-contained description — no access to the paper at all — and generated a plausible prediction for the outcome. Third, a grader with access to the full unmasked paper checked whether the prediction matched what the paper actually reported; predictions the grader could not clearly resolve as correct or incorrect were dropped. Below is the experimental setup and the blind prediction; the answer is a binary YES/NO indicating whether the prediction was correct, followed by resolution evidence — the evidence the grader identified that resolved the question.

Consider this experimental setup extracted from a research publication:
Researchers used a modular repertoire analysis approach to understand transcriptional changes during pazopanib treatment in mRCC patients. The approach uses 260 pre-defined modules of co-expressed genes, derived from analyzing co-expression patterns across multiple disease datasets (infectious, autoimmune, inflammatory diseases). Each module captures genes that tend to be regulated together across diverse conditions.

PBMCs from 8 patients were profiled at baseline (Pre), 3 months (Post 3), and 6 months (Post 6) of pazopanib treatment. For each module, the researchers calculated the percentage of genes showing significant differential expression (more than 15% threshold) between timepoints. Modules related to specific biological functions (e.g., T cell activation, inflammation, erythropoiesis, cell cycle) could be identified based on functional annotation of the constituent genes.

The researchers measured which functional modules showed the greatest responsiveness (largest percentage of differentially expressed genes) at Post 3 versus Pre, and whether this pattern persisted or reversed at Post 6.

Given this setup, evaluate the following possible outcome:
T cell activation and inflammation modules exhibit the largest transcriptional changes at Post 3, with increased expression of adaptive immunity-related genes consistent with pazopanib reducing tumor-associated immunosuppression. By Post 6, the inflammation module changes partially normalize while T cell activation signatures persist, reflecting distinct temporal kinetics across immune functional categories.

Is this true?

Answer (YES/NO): NO